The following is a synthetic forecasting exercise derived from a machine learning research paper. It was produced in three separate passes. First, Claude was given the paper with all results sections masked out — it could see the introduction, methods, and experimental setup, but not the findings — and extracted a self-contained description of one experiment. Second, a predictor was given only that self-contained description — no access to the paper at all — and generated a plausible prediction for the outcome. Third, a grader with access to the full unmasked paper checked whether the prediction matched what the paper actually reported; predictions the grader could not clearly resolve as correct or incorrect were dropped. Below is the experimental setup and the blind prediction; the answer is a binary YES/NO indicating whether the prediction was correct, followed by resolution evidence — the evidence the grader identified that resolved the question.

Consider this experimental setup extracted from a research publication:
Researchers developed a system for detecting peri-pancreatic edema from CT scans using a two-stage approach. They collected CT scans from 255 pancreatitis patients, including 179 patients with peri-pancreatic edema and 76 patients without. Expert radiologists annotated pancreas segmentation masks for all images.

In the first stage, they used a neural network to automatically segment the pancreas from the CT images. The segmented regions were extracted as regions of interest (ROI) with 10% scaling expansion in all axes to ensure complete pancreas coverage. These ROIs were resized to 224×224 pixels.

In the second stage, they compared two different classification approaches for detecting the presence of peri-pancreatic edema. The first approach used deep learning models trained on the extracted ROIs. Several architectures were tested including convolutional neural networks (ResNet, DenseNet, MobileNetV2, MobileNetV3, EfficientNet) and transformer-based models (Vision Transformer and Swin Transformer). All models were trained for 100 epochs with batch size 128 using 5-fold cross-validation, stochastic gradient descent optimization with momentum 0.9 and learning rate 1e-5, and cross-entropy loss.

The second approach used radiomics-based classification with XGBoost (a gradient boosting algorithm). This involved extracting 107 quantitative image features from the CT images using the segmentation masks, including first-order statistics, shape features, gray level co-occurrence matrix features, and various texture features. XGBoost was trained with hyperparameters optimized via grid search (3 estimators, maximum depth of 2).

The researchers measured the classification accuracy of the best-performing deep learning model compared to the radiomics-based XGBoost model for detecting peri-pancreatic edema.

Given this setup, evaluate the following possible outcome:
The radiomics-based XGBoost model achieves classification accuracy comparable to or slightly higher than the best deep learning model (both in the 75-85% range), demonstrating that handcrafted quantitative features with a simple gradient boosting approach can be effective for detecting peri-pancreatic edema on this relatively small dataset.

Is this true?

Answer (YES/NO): NO